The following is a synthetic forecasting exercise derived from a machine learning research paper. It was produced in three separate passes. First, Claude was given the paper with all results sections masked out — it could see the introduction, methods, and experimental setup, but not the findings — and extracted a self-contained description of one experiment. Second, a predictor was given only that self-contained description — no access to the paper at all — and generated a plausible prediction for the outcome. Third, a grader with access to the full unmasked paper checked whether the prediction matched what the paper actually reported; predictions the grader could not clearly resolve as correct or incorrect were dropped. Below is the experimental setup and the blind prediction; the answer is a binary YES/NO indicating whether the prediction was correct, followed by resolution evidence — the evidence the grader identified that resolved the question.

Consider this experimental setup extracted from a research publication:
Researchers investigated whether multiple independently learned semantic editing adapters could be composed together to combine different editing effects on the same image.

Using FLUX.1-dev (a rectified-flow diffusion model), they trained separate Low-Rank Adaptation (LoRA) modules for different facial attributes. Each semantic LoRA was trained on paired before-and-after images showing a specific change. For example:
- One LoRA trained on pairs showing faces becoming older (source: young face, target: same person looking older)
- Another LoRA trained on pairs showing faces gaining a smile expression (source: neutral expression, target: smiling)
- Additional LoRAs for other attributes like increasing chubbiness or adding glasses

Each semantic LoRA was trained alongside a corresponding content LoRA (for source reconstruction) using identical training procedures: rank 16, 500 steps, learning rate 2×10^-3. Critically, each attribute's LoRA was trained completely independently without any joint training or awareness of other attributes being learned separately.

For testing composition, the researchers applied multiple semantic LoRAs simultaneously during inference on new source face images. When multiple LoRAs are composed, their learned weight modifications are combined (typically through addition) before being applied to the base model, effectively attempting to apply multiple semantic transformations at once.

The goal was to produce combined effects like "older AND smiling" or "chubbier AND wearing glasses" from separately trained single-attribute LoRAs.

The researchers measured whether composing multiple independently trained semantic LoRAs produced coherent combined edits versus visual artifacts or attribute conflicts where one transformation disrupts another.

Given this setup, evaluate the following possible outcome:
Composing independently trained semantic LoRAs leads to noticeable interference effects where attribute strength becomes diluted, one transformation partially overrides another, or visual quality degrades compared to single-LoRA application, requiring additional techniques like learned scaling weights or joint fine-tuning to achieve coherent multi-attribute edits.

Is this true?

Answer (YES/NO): NO